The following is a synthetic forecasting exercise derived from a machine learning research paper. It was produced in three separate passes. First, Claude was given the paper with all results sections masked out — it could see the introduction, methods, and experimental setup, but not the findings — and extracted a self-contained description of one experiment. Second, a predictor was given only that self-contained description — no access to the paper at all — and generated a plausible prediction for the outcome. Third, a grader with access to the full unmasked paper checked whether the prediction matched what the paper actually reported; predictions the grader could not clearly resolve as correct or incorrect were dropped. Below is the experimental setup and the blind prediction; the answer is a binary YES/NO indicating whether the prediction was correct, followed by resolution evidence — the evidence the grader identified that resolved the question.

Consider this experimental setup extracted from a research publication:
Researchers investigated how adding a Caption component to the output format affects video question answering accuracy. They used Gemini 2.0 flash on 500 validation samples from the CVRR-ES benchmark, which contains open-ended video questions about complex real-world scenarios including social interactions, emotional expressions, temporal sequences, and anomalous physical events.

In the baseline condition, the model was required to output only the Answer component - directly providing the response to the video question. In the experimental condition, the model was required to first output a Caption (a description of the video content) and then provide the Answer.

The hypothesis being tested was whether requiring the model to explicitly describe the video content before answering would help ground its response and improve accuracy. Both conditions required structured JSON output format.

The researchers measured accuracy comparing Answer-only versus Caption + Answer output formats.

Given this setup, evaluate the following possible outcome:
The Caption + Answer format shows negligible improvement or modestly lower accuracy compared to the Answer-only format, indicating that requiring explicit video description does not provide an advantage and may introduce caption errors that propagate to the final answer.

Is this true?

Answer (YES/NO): YES